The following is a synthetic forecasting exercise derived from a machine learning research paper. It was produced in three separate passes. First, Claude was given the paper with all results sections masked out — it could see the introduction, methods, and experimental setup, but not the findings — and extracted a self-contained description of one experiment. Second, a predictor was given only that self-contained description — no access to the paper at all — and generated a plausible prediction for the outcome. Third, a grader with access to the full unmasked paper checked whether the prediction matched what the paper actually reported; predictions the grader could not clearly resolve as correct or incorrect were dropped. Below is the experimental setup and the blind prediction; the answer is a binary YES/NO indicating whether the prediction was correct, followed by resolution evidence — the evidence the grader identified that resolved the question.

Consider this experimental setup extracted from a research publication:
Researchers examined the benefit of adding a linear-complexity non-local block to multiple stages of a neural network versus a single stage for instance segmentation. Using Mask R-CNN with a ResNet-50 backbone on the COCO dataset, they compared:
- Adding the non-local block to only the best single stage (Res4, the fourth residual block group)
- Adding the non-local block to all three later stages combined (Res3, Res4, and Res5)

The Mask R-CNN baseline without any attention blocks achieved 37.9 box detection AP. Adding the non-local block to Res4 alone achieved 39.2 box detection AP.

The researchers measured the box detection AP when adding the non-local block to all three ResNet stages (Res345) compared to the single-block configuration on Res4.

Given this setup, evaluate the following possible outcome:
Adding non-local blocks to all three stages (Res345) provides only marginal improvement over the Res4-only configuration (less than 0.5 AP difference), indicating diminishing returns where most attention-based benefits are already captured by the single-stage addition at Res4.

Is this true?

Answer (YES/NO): NO